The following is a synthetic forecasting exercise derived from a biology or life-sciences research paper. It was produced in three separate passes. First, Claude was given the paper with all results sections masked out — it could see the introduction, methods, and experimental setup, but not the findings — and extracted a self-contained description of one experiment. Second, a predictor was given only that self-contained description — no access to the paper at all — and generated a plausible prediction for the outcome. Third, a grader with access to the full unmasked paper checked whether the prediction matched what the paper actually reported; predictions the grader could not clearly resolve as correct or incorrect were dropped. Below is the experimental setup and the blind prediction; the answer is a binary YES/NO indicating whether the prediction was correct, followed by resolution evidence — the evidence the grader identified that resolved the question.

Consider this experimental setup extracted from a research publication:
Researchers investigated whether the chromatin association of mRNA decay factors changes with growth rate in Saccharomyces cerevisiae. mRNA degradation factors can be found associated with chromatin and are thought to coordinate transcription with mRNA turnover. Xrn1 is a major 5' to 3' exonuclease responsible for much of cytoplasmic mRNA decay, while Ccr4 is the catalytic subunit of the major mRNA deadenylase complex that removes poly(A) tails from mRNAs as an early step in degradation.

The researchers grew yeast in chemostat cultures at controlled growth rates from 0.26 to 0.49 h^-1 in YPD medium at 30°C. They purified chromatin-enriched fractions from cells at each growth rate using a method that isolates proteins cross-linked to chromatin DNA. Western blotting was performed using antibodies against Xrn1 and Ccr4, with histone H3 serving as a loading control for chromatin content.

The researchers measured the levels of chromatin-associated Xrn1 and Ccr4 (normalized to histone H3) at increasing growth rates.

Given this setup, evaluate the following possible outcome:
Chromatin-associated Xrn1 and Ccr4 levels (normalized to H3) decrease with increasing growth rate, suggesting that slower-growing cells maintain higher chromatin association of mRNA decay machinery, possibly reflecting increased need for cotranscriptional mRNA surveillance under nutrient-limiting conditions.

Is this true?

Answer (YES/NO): NO